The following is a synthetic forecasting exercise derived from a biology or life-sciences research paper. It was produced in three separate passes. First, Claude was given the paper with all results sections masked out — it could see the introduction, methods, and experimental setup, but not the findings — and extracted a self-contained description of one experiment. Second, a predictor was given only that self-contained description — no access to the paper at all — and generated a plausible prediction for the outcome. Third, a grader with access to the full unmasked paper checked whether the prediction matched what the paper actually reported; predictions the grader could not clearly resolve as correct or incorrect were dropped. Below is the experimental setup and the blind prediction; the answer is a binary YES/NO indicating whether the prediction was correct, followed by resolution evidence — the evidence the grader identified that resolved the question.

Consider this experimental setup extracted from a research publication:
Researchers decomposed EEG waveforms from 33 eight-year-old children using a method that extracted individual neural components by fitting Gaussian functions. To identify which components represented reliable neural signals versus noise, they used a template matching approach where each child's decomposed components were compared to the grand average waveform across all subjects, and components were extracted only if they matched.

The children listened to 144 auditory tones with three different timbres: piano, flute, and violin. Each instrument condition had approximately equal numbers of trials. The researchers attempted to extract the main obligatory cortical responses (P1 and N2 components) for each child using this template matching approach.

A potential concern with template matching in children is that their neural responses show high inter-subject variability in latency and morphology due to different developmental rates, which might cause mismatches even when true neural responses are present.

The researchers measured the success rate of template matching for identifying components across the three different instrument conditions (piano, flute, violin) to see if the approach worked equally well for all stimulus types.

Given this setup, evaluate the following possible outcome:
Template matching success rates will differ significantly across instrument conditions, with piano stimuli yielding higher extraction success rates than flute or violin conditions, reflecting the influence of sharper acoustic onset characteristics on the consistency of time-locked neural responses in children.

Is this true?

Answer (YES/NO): NO